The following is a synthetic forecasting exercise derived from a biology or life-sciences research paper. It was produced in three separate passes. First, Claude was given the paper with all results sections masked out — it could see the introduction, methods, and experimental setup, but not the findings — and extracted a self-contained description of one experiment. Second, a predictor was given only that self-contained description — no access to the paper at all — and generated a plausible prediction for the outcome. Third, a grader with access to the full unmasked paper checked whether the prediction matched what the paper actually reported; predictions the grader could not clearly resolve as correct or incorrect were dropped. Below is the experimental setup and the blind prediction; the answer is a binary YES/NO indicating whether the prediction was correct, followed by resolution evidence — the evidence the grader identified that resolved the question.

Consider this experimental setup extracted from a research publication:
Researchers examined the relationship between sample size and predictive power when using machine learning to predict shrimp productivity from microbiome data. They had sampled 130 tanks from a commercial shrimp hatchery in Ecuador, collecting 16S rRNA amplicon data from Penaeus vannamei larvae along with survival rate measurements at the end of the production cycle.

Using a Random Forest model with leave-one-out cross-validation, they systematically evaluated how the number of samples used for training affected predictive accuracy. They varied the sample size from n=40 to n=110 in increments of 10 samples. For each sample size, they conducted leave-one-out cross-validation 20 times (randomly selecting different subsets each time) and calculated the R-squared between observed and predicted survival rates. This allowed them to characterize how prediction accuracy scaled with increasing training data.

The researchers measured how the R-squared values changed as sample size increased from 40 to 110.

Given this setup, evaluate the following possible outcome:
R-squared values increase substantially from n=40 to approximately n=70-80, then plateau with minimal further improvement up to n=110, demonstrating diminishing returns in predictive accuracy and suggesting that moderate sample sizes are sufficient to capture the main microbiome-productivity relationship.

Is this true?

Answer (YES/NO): NO